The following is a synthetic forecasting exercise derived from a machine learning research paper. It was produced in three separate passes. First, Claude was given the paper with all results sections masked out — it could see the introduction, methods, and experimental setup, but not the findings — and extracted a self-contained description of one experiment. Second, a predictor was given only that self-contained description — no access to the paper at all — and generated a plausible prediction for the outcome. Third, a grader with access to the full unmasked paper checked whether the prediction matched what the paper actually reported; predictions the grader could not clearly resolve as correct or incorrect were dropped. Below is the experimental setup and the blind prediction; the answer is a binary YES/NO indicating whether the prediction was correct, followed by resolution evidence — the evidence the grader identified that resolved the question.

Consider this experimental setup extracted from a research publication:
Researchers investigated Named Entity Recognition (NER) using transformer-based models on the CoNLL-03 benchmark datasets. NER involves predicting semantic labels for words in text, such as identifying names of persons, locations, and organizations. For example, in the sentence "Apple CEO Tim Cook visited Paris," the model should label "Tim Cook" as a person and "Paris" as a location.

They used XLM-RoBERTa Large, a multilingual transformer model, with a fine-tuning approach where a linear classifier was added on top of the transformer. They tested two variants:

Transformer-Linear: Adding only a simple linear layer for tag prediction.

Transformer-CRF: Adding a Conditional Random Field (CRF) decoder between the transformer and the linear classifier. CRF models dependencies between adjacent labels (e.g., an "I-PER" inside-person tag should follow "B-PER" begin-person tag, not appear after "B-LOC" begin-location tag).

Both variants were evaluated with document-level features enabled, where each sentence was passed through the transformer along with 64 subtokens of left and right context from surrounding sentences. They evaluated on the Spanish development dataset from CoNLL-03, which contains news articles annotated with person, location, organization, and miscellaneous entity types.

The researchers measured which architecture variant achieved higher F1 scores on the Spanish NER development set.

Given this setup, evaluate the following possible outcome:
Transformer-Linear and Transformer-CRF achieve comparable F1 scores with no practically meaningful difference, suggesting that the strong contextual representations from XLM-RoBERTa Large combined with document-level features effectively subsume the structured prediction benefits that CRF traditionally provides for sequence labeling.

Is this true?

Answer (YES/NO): NO